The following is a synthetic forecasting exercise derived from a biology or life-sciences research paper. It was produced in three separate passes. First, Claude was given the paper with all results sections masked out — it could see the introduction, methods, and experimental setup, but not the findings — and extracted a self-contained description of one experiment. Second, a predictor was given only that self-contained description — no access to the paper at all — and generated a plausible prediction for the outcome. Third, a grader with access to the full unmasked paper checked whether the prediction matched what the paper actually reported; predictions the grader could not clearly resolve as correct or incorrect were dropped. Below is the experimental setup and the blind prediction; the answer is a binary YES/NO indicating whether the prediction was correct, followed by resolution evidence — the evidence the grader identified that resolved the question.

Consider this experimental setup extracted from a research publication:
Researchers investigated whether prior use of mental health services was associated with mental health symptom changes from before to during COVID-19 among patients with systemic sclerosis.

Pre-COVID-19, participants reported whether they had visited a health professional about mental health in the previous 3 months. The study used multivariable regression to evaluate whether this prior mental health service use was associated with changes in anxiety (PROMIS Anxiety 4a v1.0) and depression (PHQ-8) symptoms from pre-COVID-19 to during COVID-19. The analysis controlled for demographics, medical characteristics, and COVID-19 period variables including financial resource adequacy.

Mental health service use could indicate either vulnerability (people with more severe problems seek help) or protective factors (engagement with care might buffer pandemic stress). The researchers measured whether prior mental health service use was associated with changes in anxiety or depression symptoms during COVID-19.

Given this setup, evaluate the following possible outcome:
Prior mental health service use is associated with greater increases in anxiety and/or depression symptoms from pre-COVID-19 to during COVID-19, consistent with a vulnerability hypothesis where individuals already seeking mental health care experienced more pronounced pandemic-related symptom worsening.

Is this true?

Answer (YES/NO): NO